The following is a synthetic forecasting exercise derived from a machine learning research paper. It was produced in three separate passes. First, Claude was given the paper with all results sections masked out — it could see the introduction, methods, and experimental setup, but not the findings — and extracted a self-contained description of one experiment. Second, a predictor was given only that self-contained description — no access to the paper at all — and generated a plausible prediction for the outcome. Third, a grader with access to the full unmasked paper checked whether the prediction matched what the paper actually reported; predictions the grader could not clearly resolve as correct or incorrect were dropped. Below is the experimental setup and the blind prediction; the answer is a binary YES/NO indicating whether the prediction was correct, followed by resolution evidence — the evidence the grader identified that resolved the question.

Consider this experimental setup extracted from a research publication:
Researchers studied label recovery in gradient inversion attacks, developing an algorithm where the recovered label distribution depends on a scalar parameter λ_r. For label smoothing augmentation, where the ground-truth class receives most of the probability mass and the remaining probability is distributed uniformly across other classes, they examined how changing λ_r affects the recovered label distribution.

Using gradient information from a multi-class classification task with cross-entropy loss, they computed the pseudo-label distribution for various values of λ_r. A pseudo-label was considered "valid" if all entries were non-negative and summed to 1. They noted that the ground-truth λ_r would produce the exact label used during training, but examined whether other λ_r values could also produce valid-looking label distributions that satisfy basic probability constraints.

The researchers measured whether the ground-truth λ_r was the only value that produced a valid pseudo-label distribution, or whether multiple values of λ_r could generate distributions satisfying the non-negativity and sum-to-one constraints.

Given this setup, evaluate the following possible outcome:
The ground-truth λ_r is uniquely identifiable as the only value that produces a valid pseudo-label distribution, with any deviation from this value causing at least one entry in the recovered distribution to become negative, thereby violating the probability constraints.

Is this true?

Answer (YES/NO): NO